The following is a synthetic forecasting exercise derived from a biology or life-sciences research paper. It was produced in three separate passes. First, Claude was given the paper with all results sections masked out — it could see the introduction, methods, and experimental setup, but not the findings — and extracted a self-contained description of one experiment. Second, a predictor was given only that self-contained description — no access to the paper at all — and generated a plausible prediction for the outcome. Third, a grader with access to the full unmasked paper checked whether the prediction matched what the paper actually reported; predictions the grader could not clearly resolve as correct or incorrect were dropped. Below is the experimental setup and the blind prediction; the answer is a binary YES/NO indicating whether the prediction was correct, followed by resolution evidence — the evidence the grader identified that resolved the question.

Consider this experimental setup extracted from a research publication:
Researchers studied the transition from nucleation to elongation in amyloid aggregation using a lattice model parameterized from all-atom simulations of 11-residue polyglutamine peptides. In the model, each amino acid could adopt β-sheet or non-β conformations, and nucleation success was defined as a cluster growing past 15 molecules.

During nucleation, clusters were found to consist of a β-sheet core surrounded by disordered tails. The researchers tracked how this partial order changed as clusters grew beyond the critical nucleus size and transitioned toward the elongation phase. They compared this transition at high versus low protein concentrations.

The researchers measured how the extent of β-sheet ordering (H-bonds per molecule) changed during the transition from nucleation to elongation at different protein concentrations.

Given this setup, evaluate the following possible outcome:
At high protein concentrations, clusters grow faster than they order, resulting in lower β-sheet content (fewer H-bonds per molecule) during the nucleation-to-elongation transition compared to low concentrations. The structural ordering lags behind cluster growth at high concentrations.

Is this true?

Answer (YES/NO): YES